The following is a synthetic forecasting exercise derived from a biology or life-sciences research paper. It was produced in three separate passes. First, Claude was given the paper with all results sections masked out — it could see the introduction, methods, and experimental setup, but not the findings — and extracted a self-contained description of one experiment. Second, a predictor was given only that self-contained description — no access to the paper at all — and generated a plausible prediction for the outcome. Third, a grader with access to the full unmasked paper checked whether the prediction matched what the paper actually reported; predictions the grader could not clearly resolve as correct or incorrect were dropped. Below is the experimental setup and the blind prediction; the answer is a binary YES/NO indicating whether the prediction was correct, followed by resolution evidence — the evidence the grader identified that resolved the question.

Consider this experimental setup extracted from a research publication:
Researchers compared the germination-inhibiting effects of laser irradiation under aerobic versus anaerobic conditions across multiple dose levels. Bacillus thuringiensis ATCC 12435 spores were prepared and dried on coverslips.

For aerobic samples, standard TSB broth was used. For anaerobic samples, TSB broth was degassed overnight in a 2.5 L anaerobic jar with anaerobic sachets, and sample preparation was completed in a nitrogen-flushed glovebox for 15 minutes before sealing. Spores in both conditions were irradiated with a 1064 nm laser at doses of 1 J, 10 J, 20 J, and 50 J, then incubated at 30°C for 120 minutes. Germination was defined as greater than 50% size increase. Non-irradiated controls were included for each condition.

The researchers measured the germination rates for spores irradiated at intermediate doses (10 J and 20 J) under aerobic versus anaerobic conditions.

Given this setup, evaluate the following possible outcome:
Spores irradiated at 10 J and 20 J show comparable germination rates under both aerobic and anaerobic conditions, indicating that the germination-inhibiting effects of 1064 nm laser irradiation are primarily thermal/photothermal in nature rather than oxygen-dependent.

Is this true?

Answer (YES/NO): NO